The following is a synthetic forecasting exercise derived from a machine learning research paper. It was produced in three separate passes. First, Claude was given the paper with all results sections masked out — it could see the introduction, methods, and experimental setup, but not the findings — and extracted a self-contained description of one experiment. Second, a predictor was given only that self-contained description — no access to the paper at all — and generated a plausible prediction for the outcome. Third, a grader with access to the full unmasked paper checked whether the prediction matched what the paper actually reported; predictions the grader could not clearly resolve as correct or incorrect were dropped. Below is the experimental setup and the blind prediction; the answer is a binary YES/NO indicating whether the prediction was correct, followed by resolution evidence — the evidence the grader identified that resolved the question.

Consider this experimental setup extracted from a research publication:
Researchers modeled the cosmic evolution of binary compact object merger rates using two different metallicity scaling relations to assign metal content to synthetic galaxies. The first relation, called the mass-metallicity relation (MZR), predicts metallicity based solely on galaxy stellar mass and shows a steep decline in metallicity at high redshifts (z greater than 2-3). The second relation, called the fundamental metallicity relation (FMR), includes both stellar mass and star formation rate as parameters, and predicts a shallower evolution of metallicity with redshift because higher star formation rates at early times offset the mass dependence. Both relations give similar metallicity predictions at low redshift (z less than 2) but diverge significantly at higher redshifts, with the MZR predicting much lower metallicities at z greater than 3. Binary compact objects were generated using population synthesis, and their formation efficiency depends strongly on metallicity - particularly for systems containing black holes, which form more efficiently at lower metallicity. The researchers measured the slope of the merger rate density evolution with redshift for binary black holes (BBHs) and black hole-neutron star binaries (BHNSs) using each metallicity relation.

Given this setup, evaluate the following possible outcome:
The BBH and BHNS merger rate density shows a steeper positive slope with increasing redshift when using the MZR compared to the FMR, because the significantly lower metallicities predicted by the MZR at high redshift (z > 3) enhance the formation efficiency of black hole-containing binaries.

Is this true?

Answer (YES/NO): YES